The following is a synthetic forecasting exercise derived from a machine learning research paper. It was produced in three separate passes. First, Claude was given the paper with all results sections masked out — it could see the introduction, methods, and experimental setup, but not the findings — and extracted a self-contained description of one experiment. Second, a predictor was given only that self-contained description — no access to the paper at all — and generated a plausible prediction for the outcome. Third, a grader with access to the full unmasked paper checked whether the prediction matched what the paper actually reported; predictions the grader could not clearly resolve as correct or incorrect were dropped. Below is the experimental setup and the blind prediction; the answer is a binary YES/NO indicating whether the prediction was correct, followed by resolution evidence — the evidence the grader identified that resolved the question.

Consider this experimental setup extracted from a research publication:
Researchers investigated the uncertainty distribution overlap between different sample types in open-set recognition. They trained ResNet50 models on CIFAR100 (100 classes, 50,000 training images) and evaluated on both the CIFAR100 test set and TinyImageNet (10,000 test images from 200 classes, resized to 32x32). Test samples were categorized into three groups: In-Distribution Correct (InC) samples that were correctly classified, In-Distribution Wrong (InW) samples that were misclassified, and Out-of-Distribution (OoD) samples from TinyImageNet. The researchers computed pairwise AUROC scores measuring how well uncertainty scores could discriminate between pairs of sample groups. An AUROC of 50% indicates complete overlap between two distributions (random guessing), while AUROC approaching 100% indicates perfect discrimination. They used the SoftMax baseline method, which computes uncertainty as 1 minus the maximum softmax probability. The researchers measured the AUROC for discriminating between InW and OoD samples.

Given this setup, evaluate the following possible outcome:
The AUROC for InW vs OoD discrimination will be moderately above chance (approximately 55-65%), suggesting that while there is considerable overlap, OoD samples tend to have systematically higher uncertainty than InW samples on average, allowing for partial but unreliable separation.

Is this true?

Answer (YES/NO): NO